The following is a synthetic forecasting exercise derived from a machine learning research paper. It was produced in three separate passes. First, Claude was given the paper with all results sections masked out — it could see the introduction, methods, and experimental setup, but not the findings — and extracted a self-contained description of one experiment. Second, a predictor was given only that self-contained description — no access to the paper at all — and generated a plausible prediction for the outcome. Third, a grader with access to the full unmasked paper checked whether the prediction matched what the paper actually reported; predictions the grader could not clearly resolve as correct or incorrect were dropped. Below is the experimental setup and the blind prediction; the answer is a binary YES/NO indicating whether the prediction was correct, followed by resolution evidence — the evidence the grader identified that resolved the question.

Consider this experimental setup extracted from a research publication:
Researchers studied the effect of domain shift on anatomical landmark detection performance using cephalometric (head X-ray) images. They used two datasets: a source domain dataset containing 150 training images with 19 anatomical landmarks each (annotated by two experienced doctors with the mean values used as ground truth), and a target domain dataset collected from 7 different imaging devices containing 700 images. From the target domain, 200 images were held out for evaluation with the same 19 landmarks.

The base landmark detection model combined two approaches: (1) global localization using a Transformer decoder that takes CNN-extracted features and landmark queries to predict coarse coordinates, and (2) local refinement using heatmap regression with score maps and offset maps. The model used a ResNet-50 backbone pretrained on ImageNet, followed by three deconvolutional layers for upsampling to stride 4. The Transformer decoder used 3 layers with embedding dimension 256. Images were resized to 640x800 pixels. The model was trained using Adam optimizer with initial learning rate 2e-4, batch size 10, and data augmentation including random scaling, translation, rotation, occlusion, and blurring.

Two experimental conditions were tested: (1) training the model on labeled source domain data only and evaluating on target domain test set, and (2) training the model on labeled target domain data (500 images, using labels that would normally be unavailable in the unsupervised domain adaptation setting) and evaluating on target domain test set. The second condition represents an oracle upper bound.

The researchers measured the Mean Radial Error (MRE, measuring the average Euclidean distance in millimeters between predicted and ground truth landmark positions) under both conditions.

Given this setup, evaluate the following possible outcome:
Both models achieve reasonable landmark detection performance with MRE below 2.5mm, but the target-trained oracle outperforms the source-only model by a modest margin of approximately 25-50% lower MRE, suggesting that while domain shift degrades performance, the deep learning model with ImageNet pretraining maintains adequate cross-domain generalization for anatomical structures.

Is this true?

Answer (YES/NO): NO